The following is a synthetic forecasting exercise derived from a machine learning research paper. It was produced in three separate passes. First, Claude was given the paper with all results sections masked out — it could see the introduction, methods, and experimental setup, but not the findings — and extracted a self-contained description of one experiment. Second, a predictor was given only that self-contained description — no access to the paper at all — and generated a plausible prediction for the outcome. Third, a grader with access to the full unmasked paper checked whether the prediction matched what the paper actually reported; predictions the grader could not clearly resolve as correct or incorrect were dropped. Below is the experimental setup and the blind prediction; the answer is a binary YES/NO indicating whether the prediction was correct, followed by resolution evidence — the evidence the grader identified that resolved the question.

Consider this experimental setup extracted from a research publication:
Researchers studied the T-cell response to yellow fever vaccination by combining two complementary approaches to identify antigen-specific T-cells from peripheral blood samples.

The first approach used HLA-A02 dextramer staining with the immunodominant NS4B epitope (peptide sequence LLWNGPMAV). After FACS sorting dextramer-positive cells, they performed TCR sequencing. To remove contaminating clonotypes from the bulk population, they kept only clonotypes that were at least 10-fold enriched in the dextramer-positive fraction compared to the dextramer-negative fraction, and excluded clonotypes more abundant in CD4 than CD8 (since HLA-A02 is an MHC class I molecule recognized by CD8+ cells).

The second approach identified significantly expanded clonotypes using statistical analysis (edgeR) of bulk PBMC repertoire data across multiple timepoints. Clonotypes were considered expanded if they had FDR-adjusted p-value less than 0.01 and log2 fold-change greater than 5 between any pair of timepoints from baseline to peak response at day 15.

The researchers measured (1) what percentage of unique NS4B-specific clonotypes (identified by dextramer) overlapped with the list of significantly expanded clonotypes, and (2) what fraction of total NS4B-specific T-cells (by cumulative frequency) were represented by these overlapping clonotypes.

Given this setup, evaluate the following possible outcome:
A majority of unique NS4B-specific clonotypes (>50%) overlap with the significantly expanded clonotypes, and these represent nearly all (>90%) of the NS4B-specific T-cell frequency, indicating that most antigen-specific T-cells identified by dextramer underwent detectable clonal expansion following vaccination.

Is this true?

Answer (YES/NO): NO